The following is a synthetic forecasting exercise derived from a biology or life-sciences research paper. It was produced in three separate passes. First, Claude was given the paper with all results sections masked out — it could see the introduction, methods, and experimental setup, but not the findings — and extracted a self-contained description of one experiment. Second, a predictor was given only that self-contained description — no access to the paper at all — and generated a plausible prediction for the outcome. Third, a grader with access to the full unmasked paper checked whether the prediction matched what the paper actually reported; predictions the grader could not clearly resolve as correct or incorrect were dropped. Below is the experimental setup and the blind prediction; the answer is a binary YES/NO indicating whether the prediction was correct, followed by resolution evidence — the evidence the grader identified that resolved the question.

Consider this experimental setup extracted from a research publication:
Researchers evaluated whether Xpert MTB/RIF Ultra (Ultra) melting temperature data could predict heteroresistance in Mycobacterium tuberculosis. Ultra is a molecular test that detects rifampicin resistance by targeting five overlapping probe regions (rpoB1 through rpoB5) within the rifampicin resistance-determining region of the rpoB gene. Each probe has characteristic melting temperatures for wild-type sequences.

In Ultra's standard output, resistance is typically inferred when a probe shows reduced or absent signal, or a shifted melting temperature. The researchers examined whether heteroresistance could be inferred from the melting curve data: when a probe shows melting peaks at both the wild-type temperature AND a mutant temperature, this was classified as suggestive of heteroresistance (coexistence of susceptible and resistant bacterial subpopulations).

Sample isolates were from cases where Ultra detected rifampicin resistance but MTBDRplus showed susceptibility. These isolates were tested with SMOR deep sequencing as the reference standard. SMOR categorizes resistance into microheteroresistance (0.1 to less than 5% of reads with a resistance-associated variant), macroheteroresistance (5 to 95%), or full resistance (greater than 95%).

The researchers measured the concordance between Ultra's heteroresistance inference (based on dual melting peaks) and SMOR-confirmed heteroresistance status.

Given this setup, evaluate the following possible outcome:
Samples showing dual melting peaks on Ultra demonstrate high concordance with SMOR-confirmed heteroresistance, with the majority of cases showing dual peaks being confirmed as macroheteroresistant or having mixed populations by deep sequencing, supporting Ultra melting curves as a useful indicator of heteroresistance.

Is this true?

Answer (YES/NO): NO